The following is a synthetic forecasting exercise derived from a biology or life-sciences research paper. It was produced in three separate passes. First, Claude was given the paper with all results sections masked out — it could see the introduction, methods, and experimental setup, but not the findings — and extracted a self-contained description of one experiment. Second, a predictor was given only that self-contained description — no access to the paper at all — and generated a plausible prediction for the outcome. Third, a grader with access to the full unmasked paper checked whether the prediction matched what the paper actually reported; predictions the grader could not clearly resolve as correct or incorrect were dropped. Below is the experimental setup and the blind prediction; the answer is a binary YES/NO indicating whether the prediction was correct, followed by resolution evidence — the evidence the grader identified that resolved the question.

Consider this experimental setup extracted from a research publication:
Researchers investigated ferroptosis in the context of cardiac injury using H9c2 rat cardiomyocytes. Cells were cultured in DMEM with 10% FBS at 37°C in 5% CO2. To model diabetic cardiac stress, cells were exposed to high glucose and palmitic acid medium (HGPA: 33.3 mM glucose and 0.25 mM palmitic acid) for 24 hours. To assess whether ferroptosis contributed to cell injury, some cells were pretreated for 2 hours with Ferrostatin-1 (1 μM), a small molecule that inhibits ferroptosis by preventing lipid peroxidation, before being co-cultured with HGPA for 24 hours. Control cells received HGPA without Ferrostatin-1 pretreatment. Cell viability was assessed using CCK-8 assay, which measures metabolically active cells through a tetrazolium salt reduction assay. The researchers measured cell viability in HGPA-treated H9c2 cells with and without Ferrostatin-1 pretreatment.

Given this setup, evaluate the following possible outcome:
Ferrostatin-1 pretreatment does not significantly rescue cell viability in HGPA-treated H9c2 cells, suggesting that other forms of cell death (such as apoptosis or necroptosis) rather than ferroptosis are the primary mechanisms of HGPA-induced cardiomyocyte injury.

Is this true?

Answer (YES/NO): NO